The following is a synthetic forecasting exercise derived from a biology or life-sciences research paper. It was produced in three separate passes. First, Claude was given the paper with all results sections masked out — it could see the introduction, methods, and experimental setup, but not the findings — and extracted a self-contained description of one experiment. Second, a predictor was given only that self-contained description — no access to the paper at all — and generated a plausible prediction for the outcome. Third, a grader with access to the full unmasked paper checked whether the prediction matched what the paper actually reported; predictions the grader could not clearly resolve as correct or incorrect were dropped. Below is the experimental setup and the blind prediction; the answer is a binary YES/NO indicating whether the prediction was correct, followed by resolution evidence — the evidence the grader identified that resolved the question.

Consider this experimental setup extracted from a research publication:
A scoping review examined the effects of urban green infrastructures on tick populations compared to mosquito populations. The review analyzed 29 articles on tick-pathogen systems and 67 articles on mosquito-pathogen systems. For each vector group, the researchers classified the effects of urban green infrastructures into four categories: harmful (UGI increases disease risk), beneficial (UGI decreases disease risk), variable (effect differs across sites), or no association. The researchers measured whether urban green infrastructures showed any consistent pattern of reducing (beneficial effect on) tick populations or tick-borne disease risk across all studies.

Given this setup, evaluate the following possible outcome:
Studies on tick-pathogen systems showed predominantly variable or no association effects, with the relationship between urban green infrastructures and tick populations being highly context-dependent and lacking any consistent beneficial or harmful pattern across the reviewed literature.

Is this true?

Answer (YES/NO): NO